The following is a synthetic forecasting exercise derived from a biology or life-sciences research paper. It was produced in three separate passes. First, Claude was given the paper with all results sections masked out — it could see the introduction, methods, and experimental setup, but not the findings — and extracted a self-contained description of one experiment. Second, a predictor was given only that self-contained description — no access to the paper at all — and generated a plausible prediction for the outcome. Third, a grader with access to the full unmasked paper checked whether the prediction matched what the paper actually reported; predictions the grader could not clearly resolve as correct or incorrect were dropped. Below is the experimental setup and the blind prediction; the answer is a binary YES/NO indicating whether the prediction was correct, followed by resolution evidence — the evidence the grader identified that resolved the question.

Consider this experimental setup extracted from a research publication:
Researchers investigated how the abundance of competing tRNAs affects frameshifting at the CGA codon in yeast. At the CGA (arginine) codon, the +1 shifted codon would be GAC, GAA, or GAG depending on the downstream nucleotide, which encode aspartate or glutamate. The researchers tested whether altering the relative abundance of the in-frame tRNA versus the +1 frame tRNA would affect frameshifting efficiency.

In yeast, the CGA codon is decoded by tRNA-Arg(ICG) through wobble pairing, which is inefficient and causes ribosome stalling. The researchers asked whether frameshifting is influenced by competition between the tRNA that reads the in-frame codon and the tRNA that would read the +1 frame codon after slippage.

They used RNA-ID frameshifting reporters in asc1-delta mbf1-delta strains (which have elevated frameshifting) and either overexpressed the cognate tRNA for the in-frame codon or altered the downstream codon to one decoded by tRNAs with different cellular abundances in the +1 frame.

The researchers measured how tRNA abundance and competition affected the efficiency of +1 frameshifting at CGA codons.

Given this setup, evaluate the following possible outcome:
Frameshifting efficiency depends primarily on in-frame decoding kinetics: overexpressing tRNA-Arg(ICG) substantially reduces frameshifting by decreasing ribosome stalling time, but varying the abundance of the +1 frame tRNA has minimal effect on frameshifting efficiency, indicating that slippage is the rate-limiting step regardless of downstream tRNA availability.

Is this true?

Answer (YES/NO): NO